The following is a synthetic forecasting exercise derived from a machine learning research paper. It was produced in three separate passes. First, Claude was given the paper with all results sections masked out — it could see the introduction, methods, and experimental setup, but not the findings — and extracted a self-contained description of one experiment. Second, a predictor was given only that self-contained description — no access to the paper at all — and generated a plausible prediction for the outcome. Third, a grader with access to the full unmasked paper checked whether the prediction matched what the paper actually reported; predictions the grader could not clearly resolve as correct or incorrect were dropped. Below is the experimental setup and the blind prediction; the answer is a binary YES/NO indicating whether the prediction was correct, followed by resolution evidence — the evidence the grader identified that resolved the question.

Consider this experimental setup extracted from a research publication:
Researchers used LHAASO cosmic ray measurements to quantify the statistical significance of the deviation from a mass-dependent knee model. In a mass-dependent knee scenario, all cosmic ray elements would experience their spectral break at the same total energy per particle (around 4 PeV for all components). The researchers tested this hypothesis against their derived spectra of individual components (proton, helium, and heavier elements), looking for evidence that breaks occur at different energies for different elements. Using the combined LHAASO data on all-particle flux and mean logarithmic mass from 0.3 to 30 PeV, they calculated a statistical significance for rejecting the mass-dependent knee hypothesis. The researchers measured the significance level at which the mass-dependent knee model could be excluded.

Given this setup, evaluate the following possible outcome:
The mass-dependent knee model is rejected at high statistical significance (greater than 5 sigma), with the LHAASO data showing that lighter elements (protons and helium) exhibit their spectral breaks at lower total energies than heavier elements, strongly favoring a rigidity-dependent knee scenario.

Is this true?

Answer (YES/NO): YES